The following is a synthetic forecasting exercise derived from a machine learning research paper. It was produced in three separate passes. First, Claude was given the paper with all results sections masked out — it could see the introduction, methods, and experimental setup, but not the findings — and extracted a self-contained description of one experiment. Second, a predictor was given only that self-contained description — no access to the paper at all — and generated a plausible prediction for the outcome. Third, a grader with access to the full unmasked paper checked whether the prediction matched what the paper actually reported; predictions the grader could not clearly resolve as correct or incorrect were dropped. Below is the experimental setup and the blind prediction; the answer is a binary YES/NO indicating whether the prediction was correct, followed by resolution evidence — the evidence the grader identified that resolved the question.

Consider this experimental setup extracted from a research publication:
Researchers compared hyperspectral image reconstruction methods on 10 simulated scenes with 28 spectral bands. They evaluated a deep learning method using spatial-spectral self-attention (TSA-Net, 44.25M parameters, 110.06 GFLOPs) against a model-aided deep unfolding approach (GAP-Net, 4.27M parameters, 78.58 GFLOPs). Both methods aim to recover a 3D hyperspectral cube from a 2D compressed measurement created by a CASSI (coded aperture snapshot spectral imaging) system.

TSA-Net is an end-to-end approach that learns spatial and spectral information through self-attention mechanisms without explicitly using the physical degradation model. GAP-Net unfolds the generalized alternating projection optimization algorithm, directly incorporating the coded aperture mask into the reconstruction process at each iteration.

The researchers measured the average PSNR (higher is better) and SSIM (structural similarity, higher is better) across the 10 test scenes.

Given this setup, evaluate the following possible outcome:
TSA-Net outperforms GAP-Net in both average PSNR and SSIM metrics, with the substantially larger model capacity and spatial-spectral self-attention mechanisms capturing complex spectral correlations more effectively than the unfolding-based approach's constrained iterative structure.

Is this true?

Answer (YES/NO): NO